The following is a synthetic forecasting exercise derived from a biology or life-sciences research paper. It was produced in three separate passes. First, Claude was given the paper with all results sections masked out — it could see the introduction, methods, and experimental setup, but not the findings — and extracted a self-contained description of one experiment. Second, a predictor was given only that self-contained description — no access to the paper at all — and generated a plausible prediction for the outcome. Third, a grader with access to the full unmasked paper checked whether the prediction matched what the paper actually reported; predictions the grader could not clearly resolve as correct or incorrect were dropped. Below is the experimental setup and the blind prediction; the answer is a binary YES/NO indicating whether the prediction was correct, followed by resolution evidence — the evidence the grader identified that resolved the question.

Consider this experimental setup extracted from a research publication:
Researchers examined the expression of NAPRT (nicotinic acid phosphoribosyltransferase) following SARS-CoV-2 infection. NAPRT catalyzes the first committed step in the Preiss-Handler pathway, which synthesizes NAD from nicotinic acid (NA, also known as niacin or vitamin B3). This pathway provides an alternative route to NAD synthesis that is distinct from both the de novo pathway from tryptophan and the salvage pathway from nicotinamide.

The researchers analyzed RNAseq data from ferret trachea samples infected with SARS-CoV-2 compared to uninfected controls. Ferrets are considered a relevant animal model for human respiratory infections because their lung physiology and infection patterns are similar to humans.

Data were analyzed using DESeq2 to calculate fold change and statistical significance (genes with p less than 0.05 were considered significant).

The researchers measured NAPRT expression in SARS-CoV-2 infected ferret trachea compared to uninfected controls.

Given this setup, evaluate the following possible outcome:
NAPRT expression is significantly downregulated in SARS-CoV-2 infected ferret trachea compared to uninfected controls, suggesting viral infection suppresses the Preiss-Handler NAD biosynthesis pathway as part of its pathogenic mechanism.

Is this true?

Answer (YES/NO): YES